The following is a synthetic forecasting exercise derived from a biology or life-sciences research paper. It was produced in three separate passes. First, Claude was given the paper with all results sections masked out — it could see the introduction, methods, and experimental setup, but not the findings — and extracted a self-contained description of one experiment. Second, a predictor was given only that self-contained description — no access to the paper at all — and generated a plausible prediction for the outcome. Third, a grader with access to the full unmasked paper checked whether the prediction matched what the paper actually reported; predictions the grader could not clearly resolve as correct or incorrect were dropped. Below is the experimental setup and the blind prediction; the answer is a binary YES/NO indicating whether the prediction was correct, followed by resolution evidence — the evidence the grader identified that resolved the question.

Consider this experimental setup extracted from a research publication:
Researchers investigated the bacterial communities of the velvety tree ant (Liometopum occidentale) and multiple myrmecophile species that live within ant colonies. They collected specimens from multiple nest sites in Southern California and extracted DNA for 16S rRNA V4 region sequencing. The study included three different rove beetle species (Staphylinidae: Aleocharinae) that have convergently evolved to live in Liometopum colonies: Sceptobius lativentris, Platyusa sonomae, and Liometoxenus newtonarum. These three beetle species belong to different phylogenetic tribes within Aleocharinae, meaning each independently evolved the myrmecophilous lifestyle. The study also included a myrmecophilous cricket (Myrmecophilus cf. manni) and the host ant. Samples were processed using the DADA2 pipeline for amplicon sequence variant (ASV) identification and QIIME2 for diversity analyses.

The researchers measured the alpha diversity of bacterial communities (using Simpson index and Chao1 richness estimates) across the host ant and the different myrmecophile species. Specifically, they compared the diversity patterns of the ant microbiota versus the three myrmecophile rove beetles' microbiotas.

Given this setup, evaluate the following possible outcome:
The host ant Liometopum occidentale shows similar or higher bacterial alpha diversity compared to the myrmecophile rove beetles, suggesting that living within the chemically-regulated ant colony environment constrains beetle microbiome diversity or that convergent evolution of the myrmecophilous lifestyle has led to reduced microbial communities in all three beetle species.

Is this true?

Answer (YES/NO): YES